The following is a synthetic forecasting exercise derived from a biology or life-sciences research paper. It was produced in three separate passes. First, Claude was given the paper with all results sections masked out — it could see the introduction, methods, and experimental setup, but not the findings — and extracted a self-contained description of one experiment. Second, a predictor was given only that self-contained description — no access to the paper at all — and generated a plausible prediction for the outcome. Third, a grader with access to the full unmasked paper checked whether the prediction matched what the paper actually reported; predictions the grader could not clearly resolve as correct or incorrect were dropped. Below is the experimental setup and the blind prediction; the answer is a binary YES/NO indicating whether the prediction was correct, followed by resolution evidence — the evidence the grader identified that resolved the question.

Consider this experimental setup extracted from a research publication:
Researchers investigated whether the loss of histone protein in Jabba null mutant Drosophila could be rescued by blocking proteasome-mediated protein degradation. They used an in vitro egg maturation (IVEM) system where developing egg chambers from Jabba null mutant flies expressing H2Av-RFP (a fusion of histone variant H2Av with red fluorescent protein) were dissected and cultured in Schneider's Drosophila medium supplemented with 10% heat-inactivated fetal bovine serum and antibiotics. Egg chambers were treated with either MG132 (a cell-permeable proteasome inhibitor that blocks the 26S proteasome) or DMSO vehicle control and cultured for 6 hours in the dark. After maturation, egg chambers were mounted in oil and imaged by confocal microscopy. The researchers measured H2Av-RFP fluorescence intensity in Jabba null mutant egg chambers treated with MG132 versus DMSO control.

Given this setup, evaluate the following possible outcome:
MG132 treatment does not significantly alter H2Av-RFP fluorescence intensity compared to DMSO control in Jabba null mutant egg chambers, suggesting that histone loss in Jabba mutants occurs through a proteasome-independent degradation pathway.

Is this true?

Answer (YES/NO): NO